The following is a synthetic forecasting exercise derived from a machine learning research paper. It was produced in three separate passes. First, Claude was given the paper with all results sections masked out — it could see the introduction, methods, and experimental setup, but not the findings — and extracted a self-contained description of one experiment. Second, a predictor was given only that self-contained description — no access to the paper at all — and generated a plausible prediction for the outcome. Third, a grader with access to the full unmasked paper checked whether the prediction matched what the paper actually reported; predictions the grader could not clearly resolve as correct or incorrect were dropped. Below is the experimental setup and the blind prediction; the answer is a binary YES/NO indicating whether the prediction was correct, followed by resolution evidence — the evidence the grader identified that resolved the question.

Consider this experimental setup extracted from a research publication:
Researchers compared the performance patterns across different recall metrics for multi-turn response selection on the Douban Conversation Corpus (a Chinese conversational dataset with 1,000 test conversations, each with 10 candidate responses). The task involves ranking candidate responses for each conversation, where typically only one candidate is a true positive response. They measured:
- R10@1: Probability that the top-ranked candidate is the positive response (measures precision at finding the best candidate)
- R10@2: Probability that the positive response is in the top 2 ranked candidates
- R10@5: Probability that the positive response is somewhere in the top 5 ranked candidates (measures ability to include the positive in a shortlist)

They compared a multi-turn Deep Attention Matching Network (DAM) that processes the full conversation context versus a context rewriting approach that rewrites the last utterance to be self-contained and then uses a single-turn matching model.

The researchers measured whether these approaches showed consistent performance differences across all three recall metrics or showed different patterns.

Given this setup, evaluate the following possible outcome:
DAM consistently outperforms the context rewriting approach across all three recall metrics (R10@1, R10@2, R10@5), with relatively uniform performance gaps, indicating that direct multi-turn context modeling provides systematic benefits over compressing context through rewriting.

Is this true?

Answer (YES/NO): NO